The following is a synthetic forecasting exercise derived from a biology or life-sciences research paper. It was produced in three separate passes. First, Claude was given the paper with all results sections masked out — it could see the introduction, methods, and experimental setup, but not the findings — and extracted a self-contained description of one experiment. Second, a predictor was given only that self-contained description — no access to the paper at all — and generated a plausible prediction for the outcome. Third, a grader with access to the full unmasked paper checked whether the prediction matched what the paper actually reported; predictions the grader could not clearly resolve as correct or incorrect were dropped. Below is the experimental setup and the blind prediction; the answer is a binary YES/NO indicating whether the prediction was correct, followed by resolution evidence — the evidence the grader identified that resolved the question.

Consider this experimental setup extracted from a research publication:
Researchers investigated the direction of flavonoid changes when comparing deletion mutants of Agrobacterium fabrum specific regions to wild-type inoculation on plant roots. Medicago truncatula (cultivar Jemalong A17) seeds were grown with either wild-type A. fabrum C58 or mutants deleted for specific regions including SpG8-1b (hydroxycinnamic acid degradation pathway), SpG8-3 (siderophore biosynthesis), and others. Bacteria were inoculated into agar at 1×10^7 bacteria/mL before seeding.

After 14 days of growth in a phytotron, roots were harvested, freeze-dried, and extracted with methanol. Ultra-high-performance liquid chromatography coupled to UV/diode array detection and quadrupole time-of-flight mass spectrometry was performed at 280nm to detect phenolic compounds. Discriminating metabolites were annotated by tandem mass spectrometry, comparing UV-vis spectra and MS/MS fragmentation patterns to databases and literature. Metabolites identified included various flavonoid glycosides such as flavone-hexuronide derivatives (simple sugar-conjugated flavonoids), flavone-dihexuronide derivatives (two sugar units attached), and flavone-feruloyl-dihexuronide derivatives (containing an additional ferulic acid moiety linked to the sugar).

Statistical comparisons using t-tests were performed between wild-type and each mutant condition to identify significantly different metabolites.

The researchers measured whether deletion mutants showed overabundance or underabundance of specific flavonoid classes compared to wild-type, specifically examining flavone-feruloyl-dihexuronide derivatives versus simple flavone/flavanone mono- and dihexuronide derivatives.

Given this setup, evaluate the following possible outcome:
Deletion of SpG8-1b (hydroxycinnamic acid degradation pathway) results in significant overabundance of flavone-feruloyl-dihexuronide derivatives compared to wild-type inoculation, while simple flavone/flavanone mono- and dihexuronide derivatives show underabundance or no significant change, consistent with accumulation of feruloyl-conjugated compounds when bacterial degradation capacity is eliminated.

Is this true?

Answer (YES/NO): YES